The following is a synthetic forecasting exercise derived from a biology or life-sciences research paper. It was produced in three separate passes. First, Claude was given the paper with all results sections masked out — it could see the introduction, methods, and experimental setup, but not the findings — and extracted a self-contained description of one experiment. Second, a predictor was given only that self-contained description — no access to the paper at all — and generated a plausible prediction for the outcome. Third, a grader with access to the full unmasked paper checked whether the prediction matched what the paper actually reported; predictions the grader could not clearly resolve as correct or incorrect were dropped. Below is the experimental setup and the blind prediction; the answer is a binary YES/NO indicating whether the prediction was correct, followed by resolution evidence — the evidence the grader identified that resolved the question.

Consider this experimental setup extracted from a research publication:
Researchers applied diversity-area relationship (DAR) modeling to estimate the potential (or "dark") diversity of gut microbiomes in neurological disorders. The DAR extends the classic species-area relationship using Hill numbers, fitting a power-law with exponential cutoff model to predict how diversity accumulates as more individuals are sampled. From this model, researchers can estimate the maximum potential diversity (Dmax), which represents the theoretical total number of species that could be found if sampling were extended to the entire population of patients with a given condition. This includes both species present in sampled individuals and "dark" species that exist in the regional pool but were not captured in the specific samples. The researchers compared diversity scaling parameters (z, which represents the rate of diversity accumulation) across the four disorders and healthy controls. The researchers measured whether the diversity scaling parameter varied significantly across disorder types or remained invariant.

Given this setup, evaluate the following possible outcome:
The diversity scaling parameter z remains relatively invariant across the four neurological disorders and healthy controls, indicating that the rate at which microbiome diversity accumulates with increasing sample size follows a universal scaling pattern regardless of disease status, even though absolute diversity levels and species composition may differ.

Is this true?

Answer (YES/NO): YES